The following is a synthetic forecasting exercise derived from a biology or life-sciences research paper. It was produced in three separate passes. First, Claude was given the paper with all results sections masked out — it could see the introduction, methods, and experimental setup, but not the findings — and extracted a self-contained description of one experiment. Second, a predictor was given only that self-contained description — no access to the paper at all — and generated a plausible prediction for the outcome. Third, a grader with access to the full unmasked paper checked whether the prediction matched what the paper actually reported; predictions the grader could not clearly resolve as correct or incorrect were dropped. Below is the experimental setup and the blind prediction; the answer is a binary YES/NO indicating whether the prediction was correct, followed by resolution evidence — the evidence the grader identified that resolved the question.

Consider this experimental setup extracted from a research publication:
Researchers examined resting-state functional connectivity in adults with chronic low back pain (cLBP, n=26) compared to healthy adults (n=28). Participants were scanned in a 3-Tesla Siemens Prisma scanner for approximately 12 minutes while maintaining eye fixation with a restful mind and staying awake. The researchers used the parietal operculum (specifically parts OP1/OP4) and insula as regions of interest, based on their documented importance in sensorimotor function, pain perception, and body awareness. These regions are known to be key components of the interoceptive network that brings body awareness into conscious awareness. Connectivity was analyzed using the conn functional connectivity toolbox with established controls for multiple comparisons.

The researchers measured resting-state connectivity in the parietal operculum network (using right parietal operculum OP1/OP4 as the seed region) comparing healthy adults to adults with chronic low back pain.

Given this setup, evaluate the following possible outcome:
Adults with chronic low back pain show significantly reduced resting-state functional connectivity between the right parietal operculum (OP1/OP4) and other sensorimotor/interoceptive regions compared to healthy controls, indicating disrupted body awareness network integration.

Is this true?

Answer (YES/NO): YES